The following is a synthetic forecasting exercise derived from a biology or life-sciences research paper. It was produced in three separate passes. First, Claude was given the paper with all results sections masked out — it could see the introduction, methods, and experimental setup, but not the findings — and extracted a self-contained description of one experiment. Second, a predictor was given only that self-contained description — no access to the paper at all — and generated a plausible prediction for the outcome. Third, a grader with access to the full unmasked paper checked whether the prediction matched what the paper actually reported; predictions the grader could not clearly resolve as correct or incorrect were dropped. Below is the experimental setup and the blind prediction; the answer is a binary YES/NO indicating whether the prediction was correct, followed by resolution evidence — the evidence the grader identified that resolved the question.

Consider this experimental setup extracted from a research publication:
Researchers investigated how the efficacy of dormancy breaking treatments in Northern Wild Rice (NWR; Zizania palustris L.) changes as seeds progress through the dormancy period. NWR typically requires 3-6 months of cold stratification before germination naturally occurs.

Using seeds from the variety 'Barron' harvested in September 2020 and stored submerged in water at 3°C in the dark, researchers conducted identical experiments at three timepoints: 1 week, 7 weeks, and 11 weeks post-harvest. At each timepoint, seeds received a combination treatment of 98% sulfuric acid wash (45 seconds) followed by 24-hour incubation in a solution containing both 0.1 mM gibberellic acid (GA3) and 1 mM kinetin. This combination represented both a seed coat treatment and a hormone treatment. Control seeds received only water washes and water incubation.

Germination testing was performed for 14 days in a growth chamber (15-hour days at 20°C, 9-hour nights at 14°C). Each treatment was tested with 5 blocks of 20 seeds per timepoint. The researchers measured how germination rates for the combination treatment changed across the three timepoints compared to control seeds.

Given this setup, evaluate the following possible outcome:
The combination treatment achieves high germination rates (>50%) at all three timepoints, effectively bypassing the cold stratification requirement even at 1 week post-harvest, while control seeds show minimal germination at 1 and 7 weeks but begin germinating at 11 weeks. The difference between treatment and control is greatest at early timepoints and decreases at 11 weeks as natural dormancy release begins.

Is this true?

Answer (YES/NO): NO